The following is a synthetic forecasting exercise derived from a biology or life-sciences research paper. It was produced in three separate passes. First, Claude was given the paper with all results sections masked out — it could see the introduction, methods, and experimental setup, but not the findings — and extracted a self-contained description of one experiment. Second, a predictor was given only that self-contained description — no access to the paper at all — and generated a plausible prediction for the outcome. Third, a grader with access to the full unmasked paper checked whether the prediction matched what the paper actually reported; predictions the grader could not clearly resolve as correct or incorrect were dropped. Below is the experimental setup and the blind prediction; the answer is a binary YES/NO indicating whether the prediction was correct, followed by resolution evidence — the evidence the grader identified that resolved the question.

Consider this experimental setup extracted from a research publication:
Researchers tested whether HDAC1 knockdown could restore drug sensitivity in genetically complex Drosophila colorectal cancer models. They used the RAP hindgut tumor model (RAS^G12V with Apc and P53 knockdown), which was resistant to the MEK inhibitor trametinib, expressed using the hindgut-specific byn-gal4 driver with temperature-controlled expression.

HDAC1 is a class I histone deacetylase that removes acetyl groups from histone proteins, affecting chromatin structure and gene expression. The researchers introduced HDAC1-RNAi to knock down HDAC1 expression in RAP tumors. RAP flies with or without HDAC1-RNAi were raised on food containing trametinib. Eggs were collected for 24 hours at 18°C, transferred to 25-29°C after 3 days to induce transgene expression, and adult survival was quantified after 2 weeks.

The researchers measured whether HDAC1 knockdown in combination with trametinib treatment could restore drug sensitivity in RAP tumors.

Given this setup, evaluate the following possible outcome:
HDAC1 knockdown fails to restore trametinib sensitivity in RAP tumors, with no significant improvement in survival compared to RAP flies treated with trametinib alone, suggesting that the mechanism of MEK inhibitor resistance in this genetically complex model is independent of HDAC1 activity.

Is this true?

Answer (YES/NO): NO